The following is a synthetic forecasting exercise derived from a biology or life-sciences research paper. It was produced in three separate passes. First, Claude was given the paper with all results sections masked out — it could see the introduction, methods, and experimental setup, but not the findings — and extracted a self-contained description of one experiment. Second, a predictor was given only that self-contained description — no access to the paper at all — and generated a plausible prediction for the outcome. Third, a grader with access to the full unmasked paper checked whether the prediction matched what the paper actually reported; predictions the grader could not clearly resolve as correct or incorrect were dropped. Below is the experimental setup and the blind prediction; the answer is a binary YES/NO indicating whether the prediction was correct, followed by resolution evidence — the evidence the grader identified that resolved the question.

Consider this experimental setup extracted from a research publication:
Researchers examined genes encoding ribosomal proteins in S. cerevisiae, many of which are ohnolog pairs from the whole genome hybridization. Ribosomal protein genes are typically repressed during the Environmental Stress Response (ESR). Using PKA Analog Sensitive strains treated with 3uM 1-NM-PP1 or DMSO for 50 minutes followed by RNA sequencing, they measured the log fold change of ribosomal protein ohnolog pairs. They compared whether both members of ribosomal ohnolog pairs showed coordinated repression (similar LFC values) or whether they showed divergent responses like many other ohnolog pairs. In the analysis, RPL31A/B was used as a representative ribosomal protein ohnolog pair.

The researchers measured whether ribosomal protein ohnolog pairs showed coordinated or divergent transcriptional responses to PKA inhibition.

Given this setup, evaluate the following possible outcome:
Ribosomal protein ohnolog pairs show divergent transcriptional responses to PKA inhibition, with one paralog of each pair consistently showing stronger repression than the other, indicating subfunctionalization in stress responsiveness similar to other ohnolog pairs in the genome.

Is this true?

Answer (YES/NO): NO